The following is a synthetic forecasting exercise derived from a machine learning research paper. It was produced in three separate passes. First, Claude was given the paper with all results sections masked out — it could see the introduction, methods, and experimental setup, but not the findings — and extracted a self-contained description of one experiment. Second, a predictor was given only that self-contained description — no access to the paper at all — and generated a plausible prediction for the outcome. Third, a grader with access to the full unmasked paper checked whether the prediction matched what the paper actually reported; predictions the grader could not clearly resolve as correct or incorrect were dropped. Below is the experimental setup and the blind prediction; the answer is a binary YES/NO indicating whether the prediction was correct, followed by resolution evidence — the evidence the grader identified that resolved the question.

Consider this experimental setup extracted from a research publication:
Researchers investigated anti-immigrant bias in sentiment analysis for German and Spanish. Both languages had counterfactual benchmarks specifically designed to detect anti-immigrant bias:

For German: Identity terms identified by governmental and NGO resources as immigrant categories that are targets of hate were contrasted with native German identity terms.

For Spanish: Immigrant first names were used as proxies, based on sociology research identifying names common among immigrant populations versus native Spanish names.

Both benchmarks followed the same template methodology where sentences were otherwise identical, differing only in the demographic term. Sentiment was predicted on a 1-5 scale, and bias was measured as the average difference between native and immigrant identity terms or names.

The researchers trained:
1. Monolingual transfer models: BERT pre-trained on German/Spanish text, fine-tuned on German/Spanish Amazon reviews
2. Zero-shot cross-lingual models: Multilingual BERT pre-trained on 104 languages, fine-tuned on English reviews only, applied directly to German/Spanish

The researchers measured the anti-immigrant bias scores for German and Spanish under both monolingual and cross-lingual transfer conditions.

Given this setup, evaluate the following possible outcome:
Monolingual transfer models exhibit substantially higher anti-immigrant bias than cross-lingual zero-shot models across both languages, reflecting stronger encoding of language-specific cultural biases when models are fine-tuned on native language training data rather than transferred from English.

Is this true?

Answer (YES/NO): NO